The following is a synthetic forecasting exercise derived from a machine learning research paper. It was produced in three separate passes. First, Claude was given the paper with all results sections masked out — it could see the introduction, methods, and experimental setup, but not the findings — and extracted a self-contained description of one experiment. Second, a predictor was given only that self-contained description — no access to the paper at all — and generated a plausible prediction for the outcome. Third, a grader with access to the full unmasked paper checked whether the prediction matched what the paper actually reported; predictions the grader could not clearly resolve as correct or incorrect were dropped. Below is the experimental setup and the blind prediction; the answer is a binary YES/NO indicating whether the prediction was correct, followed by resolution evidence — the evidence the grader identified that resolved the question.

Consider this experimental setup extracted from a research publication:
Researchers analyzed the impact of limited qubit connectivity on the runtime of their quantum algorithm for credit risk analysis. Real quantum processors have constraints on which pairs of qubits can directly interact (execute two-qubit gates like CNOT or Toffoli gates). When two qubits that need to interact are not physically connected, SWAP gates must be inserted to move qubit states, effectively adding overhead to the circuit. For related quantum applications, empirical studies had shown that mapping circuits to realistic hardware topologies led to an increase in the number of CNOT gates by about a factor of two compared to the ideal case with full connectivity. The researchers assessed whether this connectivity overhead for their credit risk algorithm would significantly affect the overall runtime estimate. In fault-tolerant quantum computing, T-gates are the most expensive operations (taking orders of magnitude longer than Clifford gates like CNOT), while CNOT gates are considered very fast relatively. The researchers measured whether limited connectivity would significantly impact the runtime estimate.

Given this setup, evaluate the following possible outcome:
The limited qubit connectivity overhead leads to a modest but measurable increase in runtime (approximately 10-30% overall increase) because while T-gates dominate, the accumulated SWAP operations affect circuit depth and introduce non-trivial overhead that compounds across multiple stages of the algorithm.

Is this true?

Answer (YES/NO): NO